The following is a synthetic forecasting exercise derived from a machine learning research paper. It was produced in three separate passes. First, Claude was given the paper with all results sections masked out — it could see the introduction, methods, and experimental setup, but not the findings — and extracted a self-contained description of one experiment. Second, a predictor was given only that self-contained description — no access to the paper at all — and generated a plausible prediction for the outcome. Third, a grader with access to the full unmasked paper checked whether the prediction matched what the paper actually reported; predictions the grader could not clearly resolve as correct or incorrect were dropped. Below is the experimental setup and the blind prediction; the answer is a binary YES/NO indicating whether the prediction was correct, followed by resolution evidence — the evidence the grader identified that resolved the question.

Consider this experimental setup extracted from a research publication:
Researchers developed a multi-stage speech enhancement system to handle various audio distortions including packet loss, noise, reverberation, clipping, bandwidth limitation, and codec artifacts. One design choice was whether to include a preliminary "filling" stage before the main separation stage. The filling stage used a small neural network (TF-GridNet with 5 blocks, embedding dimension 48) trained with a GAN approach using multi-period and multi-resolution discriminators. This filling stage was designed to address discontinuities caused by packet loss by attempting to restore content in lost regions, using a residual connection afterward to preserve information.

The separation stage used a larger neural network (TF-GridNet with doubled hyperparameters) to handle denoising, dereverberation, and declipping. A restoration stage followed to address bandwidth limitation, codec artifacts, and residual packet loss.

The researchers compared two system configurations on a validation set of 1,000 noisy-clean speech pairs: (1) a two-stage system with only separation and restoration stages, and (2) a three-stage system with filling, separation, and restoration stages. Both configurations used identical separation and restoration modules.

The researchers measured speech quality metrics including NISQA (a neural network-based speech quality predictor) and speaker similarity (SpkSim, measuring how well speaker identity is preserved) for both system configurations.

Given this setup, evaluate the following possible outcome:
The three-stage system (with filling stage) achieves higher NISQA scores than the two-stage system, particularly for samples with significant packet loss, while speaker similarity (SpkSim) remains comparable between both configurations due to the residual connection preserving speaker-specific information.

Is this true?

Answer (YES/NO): NO